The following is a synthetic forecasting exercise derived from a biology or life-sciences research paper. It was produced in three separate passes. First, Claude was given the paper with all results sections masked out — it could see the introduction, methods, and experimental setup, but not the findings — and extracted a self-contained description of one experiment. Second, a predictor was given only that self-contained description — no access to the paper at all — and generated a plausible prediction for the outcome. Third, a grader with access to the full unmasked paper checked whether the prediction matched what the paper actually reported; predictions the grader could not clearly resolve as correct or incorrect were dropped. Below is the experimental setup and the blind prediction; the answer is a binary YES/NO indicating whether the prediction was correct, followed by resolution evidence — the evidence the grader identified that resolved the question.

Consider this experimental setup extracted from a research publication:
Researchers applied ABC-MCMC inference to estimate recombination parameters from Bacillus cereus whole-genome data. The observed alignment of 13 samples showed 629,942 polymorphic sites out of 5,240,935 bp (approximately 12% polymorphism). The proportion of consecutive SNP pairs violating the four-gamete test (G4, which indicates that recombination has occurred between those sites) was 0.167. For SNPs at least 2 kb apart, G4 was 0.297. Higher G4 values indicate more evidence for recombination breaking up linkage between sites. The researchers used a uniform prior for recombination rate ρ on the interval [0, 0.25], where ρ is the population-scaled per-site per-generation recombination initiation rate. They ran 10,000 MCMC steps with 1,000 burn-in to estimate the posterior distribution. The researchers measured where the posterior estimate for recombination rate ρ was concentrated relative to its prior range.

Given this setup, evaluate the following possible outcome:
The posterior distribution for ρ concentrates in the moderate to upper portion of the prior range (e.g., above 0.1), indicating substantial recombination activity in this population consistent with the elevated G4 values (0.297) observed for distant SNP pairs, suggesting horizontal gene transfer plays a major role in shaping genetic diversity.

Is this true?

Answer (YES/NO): NO